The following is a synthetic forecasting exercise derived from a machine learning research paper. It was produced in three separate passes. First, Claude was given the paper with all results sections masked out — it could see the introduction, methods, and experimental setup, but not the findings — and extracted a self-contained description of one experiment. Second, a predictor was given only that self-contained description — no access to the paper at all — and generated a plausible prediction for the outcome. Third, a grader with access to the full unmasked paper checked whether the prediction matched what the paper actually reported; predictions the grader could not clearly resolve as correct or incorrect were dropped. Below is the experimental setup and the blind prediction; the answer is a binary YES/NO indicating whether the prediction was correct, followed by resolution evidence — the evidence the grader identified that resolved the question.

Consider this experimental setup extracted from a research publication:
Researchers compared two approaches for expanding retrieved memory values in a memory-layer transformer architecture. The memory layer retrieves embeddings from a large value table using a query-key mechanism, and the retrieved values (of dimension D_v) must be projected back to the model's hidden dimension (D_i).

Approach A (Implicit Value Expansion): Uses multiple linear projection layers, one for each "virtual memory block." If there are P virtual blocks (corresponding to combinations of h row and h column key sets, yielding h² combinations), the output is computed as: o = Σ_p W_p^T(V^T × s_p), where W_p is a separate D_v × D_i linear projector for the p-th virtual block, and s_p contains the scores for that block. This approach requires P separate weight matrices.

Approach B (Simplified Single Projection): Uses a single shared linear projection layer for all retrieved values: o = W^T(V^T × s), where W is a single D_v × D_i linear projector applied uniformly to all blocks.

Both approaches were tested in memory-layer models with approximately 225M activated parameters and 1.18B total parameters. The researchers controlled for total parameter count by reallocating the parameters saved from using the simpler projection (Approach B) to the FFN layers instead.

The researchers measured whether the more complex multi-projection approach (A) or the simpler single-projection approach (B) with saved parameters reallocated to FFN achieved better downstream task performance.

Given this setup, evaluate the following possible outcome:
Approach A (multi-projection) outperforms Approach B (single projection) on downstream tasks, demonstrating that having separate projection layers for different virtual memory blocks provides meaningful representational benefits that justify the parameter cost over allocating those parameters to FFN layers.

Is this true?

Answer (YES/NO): NO